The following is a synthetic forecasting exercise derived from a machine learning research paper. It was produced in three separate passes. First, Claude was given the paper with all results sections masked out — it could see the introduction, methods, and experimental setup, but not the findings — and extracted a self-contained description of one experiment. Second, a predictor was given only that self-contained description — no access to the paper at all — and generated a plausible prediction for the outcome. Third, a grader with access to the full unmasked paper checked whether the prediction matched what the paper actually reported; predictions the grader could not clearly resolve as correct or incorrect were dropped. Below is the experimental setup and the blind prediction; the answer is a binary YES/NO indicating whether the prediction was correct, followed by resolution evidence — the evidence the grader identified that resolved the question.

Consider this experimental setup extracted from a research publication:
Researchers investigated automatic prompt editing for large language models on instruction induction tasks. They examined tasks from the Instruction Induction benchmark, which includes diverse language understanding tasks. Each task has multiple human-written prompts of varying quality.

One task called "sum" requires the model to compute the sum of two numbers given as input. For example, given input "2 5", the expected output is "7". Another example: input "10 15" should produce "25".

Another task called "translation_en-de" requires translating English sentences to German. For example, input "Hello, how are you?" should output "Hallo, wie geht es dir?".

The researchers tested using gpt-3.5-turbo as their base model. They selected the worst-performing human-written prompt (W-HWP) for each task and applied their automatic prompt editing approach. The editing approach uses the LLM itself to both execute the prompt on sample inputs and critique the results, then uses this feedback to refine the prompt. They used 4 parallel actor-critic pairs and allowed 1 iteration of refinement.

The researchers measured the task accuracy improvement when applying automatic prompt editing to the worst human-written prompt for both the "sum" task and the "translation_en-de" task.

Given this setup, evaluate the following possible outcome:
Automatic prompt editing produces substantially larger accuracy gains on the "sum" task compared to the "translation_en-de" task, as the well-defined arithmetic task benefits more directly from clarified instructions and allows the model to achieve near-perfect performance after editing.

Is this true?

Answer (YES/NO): YES